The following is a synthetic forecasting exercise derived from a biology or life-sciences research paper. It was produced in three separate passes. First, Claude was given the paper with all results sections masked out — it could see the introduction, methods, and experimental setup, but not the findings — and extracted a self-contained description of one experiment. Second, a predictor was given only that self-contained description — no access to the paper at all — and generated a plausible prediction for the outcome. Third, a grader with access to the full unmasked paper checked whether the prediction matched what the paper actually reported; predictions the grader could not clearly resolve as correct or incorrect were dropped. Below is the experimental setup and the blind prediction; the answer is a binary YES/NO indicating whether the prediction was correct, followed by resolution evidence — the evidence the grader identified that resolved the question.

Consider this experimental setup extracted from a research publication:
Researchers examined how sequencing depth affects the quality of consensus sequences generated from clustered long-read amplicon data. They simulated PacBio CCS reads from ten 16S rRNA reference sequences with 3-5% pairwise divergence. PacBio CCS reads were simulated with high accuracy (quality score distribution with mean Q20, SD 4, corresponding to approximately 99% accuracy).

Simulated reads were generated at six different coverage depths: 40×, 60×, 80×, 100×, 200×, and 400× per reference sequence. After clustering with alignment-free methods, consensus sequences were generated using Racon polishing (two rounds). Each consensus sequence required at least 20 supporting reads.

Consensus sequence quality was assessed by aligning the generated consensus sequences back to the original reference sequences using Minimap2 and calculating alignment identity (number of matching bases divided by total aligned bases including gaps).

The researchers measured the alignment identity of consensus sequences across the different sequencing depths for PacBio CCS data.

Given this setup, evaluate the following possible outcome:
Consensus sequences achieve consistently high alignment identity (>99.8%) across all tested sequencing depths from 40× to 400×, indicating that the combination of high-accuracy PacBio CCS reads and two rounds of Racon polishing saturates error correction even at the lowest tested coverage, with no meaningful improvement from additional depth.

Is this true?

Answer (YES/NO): YES